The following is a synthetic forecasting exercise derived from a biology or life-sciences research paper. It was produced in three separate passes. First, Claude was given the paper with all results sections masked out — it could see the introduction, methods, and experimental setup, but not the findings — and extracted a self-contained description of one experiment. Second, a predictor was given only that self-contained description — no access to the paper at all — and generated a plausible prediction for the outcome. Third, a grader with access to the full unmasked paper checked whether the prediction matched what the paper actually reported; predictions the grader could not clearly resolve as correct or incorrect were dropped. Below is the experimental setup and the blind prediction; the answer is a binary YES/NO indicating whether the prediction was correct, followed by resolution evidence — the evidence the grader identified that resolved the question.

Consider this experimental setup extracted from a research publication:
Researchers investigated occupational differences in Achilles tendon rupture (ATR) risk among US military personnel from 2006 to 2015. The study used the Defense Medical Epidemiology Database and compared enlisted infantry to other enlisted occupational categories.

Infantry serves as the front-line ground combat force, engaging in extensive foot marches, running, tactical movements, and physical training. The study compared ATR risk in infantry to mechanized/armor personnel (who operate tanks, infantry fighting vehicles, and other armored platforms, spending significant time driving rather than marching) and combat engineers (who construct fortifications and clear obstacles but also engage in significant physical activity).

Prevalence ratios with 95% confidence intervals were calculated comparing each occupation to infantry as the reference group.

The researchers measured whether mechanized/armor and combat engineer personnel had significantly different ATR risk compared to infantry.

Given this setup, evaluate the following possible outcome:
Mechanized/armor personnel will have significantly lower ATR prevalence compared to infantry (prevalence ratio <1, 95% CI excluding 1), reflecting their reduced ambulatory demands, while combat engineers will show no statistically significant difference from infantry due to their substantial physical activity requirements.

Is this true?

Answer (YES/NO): NO